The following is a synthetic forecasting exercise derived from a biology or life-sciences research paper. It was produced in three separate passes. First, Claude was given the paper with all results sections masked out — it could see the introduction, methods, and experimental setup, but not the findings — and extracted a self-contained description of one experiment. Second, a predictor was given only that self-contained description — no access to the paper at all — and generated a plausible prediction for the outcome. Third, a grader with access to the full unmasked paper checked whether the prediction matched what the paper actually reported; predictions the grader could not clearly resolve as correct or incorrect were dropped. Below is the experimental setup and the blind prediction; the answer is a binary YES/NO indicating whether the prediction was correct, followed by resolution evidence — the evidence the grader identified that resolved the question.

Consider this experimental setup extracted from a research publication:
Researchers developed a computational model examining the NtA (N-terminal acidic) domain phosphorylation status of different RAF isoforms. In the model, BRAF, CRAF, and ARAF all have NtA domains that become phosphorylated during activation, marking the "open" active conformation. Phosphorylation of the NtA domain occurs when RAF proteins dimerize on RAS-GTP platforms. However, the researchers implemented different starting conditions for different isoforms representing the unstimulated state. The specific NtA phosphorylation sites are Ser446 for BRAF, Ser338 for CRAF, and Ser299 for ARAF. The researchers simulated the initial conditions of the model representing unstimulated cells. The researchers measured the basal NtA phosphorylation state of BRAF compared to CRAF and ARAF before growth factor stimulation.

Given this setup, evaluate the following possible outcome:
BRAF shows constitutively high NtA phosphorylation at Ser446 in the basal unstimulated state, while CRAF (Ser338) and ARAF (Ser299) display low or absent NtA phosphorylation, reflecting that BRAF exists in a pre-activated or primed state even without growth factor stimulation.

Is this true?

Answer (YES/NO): YES